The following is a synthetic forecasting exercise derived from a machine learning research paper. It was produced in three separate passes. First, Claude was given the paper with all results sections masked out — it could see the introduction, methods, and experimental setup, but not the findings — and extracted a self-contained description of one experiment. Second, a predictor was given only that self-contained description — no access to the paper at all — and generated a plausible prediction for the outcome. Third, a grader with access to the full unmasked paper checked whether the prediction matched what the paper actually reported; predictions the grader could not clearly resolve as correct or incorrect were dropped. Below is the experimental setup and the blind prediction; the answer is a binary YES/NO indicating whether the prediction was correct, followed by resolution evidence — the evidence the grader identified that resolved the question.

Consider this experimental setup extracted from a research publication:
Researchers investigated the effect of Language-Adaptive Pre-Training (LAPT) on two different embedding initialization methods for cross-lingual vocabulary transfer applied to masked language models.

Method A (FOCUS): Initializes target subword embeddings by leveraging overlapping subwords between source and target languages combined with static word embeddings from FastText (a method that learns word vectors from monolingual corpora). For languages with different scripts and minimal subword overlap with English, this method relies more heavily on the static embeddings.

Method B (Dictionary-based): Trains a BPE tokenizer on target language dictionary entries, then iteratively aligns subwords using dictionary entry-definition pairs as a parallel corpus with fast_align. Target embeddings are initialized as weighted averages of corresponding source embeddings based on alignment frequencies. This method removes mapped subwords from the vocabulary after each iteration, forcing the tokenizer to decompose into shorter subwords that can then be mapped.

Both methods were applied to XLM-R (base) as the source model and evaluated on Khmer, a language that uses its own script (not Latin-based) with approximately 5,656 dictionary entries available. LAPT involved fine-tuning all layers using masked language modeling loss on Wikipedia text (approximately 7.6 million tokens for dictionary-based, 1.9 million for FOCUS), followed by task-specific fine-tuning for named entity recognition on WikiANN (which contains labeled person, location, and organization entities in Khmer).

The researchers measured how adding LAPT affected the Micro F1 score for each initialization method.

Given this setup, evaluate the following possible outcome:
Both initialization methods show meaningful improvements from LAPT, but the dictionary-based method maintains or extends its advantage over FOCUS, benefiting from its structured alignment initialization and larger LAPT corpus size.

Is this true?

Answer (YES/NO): NO